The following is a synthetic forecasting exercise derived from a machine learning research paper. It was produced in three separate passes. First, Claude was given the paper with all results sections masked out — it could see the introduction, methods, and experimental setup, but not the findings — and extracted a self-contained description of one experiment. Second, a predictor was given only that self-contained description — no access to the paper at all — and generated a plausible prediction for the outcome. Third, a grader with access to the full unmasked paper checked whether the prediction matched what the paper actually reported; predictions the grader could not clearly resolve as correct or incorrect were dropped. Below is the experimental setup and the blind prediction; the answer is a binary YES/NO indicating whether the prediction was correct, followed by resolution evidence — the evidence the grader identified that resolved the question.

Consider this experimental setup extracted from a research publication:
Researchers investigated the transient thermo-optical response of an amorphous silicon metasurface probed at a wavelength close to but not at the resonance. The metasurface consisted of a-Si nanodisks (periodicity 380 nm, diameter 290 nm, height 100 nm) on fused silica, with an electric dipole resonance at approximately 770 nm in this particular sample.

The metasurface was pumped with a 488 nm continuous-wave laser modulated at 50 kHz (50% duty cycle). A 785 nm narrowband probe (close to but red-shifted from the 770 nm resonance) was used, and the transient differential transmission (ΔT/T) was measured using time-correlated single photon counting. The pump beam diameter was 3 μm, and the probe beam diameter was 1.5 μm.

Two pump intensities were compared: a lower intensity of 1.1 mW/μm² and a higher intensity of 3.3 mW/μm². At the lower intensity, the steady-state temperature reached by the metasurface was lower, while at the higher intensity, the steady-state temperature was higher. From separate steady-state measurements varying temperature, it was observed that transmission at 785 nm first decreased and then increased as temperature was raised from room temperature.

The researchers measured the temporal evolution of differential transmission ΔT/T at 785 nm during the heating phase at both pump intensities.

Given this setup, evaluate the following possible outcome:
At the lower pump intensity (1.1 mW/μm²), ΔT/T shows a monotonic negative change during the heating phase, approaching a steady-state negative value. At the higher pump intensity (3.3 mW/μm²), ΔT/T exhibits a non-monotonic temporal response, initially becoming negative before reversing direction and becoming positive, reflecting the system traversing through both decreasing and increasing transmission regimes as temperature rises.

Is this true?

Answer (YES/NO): NO